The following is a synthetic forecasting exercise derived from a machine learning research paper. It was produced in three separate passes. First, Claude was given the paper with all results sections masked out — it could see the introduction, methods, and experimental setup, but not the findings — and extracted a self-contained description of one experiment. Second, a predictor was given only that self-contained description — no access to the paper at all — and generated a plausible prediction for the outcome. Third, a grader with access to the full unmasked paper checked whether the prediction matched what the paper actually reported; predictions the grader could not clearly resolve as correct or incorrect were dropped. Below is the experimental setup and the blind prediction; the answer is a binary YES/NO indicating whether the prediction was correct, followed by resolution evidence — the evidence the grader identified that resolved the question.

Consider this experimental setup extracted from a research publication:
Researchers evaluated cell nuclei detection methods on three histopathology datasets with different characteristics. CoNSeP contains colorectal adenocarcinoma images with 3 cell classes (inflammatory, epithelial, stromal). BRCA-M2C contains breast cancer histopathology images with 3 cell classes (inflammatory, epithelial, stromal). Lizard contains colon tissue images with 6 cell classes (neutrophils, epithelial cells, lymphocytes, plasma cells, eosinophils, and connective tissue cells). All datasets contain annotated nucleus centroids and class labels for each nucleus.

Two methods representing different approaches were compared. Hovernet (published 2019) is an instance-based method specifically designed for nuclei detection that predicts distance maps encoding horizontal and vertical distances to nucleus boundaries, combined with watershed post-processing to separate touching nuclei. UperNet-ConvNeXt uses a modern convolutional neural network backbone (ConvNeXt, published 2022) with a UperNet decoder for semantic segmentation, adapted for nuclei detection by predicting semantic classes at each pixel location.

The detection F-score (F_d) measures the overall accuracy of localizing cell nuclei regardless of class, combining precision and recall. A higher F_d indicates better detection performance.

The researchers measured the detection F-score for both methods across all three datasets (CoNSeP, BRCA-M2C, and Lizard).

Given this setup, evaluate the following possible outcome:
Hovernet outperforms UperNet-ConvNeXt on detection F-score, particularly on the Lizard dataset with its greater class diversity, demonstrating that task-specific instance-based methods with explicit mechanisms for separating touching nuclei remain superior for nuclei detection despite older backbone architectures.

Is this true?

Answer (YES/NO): NO